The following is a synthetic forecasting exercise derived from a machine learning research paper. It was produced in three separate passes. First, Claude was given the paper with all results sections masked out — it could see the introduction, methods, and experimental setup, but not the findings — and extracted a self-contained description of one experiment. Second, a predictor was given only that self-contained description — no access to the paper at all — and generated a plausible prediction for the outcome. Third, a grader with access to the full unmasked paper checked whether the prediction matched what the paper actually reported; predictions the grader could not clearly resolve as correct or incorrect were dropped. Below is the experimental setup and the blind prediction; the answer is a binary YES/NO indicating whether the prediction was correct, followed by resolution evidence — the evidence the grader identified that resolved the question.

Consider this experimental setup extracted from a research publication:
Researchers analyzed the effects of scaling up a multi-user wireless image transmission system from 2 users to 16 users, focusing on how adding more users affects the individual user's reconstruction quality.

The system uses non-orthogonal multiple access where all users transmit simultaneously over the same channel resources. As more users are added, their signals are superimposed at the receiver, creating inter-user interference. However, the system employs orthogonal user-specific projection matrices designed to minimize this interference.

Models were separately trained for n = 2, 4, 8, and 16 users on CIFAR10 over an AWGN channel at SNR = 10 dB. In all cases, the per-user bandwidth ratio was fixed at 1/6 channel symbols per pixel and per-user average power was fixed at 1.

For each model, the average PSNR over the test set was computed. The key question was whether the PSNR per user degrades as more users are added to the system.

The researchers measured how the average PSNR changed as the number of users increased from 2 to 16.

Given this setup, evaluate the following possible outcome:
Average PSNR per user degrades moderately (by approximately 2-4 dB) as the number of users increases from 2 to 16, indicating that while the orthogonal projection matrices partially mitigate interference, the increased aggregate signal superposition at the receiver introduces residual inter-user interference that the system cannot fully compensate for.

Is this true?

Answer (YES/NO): NO